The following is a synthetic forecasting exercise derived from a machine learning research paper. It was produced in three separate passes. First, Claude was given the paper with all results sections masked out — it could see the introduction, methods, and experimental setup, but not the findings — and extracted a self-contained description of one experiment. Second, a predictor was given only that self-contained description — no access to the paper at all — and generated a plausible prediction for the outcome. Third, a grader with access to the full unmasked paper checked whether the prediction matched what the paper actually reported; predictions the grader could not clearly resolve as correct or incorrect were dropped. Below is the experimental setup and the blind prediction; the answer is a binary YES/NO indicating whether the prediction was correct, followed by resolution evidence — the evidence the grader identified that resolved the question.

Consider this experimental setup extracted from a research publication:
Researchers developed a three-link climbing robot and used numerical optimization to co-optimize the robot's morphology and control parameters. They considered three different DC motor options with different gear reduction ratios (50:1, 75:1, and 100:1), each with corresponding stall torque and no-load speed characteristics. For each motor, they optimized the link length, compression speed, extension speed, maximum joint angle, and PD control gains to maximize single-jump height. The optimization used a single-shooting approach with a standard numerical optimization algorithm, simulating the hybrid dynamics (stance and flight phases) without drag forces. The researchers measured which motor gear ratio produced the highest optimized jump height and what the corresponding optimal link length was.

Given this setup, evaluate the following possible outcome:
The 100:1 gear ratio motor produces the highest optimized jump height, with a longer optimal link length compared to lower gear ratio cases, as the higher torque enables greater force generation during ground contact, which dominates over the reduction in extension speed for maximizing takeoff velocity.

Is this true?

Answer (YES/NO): NO